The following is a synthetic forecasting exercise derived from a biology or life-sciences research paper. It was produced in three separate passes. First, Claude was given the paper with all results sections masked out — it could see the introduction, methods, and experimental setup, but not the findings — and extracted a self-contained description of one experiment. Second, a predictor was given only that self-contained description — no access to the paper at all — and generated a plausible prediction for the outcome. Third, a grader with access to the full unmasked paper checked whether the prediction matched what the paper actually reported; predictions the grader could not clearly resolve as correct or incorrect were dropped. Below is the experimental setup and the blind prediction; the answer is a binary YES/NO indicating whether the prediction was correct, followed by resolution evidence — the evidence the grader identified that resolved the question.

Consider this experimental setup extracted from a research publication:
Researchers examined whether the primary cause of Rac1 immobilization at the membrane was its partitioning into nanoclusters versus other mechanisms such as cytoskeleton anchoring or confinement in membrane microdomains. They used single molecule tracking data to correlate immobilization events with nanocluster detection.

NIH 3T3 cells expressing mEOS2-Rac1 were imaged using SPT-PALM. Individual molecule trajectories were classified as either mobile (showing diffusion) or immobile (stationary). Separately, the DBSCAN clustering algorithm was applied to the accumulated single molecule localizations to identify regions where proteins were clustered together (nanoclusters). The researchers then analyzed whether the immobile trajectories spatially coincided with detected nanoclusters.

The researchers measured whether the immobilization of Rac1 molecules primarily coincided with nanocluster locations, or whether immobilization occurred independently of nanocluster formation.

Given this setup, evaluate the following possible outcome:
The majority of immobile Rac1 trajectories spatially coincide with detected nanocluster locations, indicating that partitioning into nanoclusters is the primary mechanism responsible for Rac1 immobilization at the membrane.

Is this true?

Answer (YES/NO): NO